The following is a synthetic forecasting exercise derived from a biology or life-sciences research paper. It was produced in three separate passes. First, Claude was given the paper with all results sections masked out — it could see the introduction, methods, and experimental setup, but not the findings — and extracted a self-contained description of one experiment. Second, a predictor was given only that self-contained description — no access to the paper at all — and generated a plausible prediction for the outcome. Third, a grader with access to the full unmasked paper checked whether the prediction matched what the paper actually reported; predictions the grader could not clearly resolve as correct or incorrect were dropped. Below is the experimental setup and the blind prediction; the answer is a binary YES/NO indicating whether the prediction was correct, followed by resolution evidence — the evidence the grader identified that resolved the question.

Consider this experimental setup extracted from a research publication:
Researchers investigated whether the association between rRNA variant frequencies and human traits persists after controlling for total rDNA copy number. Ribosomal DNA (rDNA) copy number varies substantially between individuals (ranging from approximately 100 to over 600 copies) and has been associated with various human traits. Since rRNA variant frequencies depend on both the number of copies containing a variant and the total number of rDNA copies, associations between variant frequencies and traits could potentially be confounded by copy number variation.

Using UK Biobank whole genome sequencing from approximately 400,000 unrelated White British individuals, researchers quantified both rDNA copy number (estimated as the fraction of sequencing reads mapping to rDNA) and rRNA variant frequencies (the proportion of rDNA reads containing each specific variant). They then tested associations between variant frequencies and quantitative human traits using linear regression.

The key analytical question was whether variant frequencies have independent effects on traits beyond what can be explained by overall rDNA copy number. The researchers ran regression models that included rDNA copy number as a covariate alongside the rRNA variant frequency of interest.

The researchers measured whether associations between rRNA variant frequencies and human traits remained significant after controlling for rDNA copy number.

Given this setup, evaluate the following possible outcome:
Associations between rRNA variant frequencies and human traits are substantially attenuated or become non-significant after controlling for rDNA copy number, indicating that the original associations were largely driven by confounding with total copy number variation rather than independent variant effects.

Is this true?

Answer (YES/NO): NO